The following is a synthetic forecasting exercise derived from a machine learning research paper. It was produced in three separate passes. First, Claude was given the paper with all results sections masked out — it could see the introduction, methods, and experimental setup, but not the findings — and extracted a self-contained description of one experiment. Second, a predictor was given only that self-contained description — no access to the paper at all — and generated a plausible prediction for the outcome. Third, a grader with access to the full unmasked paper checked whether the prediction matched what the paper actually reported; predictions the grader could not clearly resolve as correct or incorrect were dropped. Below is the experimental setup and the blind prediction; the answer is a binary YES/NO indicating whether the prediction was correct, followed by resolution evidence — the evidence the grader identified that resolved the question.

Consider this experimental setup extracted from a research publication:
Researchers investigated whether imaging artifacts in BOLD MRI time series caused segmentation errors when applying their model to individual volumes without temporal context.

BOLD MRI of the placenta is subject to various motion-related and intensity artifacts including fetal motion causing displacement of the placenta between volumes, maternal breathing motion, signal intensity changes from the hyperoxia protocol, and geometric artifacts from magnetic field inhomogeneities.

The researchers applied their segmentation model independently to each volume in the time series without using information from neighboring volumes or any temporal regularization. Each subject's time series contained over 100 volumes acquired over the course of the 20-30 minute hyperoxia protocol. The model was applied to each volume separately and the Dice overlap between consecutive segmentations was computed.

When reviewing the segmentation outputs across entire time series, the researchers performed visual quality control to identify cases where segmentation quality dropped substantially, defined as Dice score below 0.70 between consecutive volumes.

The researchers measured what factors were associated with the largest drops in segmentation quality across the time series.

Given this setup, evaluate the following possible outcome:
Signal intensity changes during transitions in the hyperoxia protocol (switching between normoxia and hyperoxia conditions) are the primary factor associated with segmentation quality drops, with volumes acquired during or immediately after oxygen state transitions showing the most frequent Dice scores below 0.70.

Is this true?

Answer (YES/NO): NO